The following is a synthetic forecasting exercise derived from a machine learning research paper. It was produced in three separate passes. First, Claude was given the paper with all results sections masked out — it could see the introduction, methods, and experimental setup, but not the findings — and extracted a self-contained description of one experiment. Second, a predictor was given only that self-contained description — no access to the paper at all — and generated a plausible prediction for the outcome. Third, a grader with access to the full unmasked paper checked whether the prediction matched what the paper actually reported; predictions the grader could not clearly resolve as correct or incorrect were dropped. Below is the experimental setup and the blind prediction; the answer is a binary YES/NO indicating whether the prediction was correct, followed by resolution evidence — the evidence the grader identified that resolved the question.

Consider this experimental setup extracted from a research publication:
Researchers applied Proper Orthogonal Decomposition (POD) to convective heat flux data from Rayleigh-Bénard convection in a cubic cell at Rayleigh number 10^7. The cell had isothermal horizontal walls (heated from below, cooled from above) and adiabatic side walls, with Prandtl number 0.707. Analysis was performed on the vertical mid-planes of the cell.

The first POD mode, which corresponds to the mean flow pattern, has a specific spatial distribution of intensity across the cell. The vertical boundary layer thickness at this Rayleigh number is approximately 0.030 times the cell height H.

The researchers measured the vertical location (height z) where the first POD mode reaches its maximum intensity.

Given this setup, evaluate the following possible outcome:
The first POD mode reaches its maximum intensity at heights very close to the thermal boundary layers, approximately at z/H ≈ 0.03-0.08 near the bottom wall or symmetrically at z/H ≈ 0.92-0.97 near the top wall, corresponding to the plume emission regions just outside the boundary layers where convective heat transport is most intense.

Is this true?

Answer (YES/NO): NO